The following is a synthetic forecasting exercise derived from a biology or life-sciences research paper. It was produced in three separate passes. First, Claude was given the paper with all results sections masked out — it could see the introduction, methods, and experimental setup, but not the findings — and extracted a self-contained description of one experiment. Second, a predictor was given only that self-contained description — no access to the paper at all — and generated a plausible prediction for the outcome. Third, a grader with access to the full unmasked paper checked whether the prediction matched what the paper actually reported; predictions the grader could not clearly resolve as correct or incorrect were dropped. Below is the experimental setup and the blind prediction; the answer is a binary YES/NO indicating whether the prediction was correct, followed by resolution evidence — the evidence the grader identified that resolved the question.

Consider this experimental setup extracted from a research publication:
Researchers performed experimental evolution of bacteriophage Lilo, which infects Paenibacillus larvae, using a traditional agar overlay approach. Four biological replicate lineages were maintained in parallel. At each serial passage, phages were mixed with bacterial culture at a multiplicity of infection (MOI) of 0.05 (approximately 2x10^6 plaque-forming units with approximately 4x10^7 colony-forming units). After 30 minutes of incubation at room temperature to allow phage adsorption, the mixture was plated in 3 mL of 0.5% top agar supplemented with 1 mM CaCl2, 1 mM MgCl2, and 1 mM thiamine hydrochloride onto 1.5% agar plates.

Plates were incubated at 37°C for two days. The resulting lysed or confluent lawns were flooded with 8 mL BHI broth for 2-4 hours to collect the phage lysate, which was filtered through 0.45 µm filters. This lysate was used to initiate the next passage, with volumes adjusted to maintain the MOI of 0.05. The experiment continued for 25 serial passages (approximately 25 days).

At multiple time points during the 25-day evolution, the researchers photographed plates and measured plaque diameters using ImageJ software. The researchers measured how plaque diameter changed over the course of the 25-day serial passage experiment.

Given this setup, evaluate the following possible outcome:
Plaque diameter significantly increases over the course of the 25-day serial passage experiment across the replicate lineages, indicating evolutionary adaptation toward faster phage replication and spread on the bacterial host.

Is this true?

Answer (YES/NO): YES